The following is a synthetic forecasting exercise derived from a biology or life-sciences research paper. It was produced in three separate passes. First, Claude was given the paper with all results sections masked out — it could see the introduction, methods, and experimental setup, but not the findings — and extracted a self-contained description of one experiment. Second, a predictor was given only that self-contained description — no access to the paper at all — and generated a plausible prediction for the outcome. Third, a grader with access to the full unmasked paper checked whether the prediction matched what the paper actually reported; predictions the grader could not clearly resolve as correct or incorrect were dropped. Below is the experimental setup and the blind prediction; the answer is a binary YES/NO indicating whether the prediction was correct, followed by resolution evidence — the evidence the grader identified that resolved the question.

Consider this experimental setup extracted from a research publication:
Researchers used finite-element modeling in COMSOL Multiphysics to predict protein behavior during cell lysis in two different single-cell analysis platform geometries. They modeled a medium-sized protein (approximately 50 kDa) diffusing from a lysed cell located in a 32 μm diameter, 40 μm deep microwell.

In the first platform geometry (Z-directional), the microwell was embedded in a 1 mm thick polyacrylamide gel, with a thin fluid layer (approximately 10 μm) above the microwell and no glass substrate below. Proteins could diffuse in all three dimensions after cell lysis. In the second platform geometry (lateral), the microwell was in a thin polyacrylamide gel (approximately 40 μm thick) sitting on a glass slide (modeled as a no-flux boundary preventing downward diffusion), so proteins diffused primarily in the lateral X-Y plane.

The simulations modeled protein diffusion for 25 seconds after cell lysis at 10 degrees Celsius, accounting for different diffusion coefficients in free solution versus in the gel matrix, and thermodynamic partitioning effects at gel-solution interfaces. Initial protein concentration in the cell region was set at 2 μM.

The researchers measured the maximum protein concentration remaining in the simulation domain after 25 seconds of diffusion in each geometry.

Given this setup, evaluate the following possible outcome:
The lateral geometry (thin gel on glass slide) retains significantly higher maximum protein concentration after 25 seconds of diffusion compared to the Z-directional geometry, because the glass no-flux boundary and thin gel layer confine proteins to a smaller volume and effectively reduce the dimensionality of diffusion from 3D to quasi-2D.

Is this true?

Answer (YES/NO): NO